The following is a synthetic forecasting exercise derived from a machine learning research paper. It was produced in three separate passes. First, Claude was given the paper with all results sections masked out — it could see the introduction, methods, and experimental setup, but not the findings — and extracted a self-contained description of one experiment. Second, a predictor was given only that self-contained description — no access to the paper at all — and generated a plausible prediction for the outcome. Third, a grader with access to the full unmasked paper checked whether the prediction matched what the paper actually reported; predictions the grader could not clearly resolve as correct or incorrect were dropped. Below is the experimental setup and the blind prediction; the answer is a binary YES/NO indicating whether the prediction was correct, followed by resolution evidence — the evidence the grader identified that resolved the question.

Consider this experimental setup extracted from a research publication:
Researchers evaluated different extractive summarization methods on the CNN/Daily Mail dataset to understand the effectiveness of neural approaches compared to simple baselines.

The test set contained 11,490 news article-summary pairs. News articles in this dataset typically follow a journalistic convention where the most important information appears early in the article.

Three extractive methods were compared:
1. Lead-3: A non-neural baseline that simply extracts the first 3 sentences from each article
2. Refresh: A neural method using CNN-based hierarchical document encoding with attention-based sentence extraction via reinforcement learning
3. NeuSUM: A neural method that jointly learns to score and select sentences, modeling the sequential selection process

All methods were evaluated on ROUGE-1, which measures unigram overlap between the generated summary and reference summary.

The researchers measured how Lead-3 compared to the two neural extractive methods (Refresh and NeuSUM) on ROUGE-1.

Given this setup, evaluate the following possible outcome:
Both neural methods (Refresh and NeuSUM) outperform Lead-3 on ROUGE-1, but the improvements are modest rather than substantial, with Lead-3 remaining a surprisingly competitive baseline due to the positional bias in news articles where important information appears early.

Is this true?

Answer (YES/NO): NO